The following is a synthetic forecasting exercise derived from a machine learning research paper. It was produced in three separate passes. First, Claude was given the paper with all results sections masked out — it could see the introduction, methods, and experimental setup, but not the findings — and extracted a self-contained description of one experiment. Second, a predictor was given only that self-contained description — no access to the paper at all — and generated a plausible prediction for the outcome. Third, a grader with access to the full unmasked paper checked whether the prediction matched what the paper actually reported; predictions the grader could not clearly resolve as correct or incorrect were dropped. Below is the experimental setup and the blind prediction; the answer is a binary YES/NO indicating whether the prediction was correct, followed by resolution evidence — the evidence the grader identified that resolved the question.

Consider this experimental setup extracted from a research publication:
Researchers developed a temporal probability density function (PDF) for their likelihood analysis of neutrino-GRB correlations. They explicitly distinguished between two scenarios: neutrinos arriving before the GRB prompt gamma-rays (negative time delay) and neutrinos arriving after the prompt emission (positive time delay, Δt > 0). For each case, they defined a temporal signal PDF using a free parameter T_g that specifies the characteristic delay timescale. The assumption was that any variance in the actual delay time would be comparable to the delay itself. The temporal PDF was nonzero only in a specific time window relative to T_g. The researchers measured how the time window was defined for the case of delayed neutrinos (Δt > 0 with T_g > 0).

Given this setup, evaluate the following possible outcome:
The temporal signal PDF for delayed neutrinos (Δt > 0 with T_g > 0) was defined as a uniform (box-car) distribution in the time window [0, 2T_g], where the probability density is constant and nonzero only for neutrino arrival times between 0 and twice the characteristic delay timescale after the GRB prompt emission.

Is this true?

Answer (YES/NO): NO